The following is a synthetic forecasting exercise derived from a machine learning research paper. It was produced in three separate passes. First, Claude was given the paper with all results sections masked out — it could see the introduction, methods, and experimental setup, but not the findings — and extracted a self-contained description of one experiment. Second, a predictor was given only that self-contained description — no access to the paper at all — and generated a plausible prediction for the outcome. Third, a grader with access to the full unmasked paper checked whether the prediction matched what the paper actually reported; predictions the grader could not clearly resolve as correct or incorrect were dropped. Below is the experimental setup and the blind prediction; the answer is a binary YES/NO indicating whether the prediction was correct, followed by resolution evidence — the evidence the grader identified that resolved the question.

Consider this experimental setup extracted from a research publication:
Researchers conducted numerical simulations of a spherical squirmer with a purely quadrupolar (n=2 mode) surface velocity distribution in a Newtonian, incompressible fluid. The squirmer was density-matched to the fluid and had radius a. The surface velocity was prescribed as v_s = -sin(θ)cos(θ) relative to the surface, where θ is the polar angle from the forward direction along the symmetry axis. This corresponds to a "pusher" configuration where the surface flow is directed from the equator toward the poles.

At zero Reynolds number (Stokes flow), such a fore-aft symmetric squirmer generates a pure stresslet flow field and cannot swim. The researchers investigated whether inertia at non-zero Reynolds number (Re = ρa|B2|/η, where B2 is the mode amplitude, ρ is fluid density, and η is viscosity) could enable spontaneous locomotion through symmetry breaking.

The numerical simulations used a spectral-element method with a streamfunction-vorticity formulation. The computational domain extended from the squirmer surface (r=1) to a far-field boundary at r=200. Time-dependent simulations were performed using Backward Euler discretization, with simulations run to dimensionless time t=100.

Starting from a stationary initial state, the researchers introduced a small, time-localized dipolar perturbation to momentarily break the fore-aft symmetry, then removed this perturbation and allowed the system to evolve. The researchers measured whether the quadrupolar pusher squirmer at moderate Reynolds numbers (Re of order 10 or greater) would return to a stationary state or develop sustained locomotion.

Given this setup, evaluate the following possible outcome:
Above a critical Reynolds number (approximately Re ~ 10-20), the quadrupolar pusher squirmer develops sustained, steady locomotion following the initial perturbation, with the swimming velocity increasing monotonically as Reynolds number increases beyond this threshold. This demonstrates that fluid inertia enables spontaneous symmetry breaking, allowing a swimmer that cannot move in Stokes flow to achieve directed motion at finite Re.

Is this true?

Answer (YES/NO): YES